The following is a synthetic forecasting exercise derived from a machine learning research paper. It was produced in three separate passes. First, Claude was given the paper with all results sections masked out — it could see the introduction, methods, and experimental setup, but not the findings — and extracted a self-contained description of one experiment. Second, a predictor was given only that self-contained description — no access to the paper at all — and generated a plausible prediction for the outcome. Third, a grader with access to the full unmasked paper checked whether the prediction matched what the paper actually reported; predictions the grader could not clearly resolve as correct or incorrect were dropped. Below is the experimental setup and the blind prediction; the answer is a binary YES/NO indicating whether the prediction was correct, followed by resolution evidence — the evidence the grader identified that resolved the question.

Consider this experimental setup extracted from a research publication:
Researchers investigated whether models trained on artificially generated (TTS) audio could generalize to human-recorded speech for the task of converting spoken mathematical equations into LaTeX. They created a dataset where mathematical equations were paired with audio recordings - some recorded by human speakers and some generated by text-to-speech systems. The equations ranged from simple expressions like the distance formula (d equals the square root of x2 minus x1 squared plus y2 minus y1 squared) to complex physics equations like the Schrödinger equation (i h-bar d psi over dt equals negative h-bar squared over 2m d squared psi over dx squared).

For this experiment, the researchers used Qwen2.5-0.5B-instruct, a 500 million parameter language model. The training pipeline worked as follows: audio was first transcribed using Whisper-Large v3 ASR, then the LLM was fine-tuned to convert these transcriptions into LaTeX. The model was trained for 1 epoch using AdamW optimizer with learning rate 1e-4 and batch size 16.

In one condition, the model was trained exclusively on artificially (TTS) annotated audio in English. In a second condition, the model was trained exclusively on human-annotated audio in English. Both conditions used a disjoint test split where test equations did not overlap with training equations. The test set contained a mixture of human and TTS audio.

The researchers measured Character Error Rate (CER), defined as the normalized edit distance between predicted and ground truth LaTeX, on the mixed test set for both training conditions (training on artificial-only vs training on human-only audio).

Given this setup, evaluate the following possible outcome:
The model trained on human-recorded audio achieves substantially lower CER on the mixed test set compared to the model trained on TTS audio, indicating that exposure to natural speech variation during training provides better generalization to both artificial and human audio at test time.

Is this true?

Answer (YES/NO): NO